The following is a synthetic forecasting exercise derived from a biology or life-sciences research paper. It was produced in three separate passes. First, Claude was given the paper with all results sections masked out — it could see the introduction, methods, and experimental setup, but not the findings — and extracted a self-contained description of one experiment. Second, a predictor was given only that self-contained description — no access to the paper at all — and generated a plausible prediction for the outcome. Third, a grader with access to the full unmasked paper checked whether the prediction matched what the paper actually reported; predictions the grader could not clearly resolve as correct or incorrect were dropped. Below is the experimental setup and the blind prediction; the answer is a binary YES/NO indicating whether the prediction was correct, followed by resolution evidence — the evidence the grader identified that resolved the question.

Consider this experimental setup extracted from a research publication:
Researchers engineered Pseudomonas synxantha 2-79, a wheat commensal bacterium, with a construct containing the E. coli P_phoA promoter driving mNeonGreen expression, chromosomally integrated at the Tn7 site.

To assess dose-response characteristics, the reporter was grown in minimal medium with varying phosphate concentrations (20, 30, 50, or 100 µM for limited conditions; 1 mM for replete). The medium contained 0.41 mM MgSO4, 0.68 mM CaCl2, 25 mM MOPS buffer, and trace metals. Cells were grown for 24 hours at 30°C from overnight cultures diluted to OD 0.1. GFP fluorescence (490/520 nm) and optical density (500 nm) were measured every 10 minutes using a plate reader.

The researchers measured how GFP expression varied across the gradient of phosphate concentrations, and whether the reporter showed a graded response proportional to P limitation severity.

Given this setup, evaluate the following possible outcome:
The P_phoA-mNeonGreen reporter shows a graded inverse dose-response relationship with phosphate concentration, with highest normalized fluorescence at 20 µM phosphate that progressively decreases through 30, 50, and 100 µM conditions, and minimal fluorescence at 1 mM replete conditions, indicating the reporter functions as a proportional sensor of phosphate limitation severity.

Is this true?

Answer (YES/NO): NO